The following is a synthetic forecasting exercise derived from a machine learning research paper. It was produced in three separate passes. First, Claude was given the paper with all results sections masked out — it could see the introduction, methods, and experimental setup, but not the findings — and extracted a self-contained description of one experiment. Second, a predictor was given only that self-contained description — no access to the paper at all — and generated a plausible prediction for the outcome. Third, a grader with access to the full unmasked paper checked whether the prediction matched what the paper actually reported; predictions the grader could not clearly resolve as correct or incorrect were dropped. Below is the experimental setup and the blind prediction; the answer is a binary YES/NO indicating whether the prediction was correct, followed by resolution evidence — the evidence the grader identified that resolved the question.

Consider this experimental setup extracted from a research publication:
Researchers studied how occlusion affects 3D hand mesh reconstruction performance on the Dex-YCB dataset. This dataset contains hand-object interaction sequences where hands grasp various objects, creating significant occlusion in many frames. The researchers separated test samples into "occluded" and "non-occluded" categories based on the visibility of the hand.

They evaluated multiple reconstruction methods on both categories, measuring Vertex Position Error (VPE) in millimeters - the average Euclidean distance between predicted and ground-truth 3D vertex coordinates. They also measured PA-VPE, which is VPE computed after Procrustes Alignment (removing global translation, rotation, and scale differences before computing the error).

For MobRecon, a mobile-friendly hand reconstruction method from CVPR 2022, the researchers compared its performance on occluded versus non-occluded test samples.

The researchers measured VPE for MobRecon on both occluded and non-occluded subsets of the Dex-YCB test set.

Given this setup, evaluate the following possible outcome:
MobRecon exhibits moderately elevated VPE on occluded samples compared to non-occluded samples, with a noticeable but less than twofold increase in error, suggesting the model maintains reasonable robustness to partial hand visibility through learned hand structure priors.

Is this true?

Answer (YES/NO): YES